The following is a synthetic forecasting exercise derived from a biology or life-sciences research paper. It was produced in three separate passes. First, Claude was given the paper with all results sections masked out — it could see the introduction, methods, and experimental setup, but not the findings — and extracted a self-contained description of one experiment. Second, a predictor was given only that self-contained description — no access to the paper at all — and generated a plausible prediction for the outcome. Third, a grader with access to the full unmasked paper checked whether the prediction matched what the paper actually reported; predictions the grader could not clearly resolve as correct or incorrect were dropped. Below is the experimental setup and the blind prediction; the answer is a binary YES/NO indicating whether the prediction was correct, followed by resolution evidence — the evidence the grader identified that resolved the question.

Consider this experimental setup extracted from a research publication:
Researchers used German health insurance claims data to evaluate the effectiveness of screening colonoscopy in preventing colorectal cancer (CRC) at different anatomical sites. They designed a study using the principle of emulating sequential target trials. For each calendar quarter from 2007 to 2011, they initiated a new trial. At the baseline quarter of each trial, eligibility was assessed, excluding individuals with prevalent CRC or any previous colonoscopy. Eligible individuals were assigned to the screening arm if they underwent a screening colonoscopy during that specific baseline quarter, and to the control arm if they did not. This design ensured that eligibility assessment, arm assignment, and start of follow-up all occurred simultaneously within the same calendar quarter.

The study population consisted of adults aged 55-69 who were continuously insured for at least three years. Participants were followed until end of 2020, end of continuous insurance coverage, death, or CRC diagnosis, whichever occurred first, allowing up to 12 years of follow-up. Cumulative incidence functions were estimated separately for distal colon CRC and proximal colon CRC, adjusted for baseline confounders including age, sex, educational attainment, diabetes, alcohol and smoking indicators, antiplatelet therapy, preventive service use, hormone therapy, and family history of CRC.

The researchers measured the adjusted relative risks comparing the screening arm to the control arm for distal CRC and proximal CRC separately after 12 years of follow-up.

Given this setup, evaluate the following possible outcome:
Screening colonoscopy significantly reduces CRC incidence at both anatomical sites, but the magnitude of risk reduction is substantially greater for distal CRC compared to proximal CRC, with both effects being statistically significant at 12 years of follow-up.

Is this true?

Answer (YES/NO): NO